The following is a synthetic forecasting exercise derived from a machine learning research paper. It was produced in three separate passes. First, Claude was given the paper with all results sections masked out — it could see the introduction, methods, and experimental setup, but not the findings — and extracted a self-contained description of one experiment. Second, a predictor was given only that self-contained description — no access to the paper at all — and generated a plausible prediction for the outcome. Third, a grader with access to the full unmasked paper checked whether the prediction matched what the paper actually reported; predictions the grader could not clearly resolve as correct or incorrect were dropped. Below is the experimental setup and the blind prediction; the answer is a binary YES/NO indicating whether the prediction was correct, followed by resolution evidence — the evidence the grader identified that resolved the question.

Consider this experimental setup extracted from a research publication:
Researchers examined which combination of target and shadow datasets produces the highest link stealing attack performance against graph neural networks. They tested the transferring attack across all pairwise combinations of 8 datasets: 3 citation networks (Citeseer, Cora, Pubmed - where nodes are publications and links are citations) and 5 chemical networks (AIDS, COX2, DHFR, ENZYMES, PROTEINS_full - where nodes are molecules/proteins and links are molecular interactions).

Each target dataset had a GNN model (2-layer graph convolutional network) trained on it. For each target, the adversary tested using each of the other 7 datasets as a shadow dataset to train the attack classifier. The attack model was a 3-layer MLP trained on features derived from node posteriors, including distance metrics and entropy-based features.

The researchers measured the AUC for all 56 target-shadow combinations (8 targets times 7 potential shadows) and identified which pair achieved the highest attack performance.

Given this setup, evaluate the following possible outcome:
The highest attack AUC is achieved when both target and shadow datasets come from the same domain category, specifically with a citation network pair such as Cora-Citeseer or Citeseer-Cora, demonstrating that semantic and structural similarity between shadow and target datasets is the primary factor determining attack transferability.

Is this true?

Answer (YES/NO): YES